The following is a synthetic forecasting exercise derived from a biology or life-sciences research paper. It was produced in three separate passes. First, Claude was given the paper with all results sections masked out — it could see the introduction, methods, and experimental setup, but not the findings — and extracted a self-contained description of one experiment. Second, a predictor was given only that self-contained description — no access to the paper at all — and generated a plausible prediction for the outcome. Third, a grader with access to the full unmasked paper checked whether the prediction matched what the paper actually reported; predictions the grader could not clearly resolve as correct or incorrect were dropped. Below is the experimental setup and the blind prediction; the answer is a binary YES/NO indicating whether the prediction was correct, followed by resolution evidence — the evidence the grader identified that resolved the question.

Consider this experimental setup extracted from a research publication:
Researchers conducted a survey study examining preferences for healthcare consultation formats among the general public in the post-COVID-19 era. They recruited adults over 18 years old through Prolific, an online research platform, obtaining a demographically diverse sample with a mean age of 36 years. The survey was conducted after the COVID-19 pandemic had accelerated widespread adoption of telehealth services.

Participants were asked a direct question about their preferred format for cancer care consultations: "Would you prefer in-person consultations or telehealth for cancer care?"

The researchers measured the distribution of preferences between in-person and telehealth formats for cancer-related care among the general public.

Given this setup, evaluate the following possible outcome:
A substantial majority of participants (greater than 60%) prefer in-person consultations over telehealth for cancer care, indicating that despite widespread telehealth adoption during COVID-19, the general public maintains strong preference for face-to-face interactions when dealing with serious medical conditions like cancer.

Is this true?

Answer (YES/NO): YES